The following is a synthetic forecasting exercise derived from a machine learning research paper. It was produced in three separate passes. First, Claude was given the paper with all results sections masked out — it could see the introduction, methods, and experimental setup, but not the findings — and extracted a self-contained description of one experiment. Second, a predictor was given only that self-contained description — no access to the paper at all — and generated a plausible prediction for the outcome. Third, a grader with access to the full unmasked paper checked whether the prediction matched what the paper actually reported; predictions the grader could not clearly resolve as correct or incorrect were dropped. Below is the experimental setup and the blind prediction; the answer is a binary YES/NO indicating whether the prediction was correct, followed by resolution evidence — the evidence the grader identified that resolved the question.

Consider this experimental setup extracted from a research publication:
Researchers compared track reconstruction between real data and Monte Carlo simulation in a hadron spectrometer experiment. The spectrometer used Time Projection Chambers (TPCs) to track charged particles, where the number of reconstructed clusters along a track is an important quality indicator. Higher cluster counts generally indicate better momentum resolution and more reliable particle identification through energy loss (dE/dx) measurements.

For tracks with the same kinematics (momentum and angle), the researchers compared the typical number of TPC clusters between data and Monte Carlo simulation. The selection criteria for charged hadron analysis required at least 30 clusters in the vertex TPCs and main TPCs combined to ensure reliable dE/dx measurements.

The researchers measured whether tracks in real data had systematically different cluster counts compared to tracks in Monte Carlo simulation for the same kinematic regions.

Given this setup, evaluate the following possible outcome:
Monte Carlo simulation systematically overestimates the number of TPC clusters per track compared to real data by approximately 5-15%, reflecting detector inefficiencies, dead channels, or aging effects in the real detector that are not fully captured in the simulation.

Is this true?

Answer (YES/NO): YES